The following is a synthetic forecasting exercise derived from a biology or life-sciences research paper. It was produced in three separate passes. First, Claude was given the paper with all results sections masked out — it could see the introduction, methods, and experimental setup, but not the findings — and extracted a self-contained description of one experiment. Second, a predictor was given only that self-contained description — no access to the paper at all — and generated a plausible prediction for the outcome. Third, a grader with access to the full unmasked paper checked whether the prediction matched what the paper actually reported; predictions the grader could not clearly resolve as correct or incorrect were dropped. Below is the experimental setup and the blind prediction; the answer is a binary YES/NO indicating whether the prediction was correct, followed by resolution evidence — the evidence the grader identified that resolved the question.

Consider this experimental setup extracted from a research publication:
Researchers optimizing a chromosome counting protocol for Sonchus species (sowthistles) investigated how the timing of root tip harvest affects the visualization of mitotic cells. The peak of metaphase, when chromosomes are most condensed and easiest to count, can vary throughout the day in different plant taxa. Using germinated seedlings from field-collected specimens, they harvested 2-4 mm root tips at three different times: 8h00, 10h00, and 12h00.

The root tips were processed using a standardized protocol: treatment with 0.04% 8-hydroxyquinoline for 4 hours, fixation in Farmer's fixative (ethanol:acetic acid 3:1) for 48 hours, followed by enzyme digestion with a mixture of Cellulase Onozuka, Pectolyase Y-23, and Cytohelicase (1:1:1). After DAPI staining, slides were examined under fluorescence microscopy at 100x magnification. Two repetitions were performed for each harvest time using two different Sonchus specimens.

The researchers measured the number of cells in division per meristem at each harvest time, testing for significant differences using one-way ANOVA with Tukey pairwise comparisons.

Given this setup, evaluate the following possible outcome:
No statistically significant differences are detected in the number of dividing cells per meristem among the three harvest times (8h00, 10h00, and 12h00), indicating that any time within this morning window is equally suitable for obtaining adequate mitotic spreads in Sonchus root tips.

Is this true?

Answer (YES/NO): NO